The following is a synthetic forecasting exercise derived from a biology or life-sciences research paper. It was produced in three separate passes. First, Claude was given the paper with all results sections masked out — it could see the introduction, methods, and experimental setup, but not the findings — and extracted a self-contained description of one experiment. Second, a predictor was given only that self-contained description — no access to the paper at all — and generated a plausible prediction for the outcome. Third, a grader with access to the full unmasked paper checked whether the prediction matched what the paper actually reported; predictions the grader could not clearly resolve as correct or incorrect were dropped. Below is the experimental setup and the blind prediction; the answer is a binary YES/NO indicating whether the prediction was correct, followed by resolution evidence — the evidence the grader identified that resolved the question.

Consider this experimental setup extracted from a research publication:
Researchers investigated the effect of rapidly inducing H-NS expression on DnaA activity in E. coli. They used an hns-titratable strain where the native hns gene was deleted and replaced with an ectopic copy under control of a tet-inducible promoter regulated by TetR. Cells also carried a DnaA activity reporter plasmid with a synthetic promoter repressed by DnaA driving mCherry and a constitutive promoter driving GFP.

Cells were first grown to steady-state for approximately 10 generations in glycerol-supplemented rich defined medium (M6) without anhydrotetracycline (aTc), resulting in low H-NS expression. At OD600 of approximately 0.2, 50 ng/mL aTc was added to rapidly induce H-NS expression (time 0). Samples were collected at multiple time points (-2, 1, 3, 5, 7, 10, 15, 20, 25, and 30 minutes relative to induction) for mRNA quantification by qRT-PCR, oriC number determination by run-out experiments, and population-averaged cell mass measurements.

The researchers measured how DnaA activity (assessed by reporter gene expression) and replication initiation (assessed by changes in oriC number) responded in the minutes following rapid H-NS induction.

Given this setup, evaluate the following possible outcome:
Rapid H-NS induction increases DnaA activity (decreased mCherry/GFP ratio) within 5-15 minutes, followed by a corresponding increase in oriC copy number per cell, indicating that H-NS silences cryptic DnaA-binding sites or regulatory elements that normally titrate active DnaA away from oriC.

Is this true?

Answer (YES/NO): NO